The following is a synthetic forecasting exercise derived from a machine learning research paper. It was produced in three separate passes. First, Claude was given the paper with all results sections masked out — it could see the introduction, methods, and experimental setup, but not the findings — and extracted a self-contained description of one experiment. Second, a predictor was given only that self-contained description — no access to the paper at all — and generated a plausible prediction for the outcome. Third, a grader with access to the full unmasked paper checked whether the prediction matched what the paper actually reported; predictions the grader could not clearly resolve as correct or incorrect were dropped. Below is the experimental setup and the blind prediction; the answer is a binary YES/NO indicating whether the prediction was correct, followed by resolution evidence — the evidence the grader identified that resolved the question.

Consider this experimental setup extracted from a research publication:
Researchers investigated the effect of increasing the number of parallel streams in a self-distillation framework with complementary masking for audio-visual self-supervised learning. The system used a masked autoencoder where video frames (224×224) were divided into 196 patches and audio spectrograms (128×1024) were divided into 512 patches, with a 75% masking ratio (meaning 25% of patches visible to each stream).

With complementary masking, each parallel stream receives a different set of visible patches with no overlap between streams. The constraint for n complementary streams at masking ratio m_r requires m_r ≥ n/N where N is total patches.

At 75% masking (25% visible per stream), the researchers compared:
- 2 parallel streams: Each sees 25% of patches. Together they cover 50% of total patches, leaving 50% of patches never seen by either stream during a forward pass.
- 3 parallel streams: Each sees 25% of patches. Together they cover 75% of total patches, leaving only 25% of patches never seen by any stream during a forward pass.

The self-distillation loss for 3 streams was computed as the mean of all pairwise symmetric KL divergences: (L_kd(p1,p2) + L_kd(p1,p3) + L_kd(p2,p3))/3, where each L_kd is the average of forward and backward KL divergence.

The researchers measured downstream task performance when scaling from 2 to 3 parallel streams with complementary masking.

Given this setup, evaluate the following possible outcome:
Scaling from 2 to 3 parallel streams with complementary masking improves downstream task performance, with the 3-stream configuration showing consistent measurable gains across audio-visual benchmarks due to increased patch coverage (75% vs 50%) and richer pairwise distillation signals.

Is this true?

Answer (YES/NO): NO